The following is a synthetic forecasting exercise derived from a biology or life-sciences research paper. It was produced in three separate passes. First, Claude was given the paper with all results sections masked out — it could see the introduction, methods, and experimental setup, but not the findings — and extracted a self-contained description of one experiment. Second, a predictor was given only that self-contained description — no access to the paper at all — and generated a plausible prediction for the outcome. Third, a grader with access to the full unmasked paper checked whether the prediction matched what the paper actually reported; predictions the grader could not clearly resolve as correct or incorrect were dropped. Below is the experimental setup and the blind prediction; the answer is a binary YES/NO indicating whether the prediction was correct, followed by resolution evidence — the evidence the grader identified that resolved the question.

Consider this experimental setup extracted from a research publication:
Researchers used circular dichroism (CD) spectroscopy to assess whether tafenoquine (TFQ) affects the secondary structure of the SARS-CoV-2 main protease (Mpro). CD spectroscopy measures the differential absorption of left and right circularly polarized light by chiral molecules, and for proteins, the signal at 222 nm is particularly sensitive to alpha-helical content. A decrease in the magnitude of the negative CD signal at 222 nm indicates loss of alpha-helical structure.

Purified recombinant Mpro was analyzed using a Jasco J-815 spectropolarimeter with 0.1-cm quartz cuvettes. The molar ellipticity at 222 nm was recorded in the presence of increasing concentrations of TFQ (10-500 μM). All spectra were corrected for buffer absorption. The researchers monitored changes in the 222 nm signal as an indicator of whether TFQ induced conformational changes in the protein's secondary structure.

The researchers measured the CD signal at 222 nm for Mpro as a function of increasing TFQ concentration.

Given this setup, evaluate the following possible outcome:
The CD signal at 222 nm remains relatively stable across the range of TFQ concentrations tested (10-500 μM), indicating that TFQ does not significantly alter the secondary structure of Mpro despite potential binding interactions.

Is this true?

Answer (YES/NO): NO